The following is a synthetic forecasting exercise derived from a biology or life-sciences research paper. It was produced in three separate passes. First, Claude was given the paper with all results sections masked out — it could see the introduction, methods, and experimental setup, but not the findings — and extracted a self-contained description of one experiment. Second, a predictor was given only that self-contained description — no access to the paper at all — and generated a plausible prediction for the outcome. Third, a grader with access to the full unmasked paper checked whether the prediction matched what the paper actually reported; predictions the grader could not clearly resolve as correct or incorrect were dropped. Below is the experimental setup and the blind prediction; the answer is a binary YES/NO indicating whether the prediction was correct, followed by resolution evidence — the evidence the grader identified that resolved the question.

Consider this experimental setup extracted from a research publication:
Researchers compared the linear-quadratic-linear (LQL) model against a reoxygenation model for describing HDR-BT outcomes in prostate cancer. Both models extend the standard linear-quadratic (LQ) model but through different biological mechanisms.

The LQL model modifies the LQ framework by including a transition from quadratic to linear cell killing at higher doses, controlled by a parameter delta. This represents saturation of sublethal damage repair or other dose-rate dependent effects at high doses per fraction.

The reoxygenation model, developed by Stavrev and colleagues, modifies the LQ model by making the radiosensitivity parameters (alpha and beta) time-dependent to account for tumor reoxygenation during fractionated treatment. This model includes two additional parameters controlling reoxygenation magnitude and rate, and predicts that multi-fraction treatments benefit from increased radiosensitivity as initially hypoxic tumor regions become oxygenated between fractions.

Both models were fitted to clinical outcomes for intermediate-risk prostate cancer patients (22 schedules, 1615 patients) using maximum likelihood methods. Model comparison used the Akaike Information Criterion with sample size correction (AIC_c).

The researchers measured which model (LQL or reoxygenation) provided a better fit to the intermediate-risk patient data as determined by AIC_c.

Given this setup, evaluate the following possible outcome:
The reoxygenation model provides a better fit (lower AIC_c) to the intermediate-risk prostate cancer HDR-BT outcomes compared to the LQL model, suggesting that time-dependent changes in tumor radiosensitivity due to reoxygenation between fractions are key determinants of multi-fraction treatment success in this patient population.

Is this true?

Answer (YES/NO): NO